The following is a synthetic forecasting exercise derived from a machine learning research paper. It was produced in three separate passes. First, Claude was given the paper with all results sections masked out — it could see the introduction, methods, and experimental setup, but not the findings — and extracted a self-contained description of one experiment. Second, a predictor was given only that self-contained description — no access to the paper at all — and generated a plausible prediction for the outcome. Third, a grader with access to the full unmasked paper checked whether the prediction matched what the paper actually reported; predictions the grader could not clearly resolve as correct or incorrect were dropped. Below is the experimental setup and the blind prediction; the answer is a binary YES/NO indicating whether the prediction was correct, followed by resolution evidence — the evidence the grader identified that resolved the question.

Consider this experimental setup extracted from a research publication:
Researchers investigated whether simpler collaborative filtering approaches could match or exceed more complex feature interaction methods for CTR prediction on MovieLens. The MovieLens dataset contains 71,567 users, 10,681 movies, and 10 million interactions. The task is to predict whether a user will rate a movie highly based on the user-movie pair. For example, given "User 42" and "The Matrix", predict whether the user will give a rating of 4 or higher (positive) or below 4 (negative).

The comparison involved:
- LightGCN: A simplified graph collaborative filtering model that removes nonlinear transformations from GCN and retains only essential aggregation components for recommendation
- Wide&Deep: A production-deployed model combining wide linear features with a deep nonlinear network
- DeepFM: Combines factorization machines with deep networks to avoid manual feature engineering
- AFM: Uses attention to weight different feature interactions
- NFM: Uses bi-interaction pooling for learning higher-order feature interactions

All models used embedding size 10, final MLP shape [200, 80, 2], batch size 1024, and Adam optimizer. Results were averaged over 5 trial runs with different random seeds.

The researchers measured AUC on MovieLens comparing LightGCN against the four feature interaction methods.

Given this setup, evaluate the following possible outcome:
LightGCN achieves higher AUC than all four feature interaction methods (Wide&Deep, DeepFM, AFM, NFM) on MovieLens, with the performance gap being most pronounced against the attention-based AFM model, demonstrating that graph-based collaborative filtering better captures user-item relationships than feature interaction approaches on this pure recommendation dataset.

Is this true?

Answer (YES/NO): NO